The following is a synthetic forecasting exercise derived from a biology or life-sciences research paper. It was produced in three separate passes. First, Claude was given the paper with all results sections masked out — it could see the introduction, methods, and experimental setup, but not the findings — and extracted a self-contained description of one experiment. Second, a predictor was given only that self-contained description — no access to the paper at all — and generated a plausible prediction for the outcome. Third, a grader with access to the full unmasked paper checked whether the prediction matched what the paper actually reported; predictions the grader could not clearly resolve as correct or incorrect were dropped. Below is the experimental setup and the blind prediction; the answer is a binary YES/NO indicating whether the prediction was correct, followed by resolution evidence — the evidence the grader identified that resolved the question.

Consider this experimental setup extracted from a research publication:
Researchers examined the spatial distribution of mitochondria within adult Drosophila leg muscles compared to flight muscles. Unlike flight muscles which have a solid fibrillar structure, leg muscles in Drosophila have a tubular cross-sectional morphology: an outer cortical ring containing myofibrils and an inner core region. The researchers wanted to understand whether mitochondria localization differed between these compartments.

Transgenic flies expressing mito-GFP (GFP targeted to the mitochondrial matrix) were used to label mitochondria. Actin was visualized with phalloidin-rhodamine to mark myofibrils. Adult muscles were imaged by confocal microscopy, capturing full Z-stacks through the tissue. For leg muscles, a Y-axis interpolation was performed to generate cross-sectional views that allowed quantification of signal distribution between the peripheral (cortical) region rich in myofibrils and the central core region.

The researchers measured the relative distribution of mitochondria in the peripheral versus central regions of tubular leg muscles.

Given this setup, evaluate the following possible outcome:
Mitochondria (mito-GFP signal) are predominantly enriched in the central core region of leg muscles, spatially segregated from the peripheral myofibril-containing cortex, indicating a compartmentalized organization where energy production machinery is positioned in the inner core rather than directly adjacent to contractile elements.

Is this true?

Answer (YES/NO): YES